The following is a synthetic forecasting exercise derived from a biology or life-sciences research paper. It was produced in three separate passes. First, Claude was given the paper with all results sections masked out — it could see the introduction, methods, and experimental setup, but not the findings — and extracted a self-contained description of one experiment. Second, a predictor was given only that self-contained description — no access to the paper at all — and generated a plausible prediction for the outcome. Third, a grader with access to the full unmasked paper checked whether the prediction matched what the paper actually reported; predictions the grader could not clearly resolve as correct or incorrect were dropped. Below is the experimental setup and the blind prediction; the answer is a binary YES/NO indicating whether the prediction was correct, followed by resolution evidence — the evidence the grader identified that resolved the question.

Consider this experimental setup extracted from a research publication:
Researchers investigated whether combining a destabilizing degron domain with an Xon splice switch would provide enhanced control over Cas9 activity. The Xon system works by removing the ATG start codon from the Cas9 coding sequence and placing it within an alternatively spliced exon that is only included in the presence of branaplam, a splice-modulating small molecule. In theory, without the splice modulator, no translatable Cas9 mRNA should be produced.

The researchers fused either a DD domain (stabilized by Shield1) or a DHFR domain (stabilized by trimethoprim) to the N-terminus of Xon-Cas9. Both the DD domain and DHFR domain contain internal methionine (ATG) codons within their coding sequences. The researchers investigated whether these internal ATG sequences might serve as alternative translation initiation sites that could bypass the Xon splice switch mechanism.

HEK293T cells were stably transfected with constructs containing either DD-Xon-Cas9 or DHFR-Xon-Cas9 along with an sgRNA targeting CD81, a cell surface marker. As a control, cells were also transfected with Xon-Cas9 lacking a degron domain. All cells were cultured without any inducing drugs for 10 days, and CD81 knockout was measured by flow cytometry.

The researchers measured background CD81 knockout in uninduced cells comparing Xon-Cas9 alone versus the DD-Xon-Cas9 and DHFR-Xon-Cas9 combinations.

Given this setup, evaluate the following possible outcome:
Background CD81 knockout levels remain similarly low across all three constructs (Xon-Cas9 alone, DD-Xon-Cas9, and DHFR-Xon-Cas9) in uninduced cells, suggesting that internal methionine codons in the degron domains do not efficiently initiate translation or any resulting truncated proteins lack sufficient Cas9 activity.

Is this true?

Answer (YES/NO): NO